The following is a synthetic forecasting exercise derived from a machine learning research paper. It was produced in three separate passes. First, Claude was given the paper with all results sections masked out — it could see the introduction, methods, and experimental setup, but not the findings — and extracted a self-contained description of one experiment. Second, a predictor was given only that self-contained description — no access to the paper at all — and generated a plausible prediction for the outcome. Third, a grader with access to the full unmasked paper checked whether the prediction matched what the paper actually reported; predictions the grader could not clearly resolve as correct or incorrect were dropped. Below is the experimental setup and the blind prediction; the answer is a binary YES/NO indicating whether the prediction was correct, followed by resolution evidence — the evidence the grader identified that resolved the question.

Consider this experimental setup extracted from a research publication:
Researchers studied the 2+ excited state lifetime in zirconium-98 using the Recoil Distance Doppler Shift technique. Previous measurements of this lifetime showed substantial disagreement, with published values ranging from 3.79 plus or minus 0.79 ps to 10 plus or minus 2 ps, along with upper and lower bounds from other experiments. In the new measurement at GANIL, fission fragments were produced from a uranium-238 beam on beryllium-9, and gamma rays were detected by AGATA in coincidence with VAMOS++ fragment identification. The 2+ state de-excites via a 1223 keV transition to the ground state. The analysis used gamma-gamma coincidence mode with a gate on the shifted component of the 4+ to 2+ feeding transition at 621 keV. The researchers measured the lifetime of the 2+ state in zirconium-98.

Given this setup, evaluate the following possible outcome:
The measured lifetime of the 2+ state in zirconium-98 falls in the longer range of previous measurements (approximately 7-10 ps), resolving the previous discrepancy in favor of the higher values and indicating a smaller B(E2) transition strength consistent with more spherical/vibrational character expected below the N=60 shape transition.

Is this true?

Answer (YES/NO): NO